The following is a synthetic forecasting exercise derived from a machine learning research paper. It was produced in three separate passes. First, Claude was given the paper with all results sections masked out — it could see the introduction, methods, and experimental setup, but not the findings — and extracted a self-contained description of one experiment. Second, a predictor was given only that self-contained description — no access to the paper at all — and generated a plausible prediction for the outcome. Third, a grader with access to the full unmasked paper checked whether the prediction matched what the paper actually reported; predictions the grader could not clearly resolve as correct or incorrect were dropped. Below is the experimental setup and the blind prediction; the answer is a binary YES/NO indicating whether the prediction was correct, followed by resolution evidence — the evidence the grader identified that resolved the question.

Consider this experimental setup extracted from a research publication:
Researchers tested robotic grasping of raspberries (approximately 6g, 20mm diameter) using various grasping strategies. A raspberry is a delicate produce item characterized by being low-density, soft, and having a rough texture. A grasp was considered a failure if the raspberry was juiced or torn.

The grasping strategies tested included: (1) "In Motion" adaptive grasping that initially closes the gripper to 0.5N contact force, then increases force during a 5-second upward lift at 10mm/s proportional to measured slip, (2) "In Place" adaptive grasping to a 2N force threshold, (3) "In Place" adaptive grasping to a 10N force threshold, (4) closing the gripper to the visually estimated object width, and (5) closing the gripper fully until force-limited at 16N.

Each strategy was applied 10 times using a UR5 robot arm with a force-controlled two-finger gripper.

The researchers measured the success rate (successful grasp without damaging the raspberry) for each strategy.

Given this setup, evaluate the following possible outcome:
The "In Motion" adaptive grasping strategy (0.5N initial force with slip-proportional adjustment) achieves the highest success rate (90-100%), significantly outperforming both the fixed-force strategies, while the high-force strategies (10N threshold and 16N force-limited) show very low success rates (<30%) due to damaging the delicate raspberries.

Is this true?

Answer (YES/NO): NO